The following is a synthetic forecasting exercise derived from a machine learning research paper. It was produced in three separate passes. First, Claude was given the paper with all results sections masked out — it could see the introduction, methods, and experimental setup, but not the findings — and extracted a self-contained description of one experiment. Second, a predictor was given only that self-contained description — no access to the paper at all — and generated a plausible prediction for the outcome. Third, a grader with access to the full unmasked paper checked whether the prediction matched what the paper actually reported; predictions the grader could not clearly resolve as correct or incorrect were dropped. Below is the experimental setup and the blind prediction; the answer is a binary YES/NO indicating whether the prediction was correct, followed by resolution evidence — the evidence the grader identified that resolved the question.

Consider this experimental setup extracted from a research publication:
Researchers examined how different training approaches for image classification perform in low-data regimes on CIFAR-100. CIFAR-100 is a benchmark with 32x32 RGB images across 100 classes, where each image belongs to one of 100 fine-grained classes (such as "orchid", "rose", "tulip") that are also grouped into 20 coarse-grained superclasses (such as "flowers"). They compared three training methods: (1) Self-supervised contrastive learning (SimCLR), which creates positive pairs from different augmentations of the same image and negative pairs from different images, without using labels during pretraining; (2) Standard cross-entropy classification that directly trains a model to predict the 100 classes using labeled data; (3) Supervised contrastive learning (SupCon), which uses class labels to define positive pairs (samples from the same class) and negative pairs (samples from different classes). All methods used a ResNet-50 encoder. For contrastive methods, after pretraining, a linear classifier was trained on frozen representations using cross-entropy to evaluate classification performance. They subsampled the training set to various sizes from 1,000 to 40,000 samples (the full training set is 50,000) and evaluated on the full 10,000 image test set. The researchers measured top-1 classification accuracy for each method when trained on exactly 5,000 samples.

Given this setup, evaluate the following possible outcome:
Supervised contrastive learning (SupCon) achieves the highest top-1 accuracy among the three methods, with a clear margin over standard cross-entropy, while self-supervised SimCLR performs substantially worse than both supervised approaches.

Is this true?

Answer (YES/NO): NO